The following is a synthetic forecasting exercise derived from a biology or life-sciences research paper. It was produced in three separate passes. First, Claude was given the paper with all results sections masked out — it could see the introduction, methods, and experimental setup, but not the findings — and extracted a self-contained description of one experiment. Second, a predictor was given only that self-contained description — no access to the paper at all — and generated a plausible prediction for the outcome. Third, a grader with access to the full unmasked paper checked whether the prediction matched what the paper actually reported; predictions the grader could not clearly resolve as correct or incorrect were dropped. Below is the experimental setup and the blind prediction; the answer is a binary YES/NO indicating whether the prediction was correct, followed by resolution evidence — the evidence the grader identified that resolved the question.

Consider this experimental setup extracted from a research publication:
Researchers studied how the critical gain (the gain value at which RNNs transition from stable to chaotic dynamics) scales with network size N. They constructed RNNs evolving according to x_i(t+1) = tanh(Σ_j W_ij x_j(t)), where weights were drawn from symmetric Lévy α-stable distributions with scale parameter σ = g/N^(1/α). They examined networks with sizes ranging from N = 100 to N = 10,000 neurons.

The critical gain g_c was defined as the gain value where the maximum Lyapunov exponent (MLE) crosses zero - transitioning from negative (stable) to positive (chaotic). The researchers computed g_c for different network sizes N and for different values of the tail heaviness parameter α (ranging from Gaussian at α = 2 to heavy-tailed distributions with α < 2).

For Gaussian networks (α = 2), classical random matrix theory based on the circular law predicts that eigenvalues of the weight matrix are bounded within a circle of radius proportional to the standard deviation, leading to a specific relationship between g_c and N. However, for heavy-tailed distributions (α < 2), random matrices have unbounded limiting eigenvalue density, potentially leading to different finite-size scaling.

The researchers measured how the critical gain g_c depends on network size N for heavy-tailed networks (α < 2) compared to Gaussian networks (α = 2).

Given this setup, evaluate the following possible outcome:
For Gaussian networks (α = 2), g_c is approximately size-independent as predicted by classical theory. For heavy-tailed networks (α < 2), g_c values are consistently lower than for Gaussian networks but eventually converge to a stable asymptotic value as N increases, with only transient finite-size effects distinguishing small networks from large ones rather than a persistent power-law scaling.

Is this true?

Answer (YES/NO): NO